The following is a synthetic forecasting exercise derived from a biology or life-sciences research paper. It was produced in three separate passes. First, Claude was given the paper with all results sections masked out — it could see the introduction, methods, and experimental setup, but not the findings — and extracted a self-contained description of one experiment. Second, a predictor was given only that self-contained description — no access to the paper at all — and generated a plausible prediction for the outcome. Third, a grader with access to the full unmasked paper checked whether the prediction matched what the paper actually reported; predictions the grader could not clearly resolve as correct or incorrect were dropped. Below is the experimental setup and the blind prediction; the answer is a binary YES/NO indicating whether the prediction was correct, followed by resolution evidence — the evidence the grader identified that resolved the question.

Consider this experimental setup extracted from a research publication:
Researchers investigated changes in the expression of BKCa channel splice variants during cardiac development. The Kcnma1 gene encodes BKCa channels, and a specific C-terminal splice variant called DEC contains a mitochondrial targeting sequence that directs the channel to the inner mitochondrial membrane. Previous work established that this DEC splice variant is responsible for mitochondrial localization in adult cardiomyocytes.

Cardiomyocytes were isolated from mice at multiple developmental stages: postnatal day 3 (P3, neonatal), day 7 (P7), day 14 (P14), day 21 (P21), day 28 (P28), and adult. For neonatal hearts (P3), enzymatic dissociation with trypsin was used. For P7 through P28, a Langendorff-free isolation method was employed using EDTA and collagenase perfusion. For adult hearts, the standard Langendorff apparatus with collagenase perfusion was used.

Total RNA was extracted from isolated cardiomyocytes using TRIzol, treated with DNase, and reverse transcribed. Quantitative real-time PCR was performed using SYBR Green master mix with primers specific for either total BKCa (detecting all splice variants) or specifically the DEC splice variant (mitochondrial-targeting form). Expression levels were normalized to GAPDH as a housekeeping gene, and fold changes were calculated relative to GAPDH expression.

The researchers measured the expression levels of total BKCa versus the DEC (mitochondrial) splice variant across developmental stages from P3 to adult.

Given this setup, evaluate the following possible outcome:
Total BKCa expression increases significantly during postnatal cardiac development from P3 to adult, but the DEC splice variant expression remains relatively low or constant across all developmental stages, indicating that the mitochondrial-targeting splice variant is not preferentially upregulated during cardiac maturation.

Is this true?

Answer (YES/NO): NO